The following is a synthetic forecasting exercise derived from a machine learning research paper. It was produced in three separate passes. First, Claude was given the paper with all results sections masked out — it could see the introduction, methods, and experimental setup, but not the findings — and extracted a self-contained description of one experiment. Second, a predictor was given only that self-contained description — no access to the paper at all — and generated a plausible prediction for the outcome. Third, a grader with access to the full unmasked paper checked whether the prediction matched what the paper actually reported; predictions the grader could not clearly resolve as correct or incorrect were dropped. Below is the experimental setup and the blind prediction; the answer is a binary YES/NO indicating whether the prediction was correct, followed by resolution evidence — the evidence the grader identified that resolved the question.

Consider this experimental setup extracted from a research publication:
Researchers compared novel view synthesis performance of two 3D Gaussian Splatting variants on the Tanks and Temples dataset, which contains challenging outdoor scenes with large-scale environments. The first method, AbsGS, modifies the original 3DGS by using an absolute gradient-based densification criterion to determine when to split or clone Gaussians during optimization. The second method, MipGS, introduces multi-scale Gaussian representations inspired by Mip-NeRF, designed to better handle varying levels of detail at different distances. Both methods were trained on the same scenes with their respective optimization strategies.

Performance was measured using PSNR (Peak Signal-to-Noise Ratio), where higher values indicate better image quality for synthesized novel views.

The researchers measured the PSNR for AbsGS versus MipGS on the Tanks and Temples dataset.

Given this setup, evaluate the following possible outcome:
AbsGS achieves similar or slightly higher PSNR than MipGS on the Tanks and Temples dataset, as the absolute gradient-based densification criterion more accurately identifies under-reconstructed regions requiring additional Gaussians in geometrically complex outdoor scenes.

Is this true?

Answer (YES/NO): YES